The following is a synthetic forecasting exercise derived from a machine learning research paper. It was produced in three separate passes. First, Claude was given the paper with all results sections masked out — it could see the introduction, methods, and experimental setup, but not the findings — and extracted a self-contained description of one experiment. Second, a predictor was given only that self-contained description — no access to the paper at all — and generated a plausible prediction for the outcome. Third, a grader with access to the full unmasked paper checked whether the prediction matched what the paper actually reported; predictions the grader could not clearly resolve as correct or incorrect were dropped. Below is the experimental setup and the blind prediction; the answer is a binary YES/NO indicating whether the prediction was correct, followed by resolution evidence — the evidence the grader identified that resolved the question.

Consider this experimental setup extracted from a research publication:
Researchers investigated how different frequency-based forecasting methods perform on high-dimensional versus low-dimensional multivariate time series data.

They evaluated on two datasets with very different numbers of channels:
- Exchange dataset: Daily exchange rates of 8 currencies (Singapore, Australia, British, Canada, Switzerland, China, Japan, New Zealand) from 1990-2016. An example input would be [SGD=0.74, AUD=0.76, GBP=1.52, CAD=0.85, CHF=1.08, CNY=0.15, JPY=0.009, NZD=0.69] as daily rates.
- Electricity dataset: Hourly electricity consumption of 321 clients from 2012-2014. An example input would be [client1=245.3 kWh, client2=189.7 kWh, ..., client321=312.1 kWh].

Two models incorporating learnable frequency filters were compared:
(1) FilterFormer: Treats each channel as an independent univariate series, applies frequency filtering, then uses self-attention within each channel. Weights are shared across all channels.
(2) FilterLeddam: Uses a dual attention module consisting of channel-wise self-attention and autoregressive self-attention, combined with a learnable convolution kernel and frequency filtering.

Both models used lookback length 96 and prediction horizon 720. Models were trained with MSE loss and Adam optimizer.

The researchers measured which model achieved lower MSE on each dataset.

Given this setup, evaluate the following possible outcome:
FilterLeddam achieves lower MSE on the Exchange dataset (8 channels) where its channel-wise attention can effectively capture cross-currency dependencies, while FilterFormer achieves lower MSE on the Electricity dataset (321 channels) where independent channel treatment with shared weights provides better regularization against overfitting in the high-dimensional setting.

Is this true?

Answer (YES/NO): NO